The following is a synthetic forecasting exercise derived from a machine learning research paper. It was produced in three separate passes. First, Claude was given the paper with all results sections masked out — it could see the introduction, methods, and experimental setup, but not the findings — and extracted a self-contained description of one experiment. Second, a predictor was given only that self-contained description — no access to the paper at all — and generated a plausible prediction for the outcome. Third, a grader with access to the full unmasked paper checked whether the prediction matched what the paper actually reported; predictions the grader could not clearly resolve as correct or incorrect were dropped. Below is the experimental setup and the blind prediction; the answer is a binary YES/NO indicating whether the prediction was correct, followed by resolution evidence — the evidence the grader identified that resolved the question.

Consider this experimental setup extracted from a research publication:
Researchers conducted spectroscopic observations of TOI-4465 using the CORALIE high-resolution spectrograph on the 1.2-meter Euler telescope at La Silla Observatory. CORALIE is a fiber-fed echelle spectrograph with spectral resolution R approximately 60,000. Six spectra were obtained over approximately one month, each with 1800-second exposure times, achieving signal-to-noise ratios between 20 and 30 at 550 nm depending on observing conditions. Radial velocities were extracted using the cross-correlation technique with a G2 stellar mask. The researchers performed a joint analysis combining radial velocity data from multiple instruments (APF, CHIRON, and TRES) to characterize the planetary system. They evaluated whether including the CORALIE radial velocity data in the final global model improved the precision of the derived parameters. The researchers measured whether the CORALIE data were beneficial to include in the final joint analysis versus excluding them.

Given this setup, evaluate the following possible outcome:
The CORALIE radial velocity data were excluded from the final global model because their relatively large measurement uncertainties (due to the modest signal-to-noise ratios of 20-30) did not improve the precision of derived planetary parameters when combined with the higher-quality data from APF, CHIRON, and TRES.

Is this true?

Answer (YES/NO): YES